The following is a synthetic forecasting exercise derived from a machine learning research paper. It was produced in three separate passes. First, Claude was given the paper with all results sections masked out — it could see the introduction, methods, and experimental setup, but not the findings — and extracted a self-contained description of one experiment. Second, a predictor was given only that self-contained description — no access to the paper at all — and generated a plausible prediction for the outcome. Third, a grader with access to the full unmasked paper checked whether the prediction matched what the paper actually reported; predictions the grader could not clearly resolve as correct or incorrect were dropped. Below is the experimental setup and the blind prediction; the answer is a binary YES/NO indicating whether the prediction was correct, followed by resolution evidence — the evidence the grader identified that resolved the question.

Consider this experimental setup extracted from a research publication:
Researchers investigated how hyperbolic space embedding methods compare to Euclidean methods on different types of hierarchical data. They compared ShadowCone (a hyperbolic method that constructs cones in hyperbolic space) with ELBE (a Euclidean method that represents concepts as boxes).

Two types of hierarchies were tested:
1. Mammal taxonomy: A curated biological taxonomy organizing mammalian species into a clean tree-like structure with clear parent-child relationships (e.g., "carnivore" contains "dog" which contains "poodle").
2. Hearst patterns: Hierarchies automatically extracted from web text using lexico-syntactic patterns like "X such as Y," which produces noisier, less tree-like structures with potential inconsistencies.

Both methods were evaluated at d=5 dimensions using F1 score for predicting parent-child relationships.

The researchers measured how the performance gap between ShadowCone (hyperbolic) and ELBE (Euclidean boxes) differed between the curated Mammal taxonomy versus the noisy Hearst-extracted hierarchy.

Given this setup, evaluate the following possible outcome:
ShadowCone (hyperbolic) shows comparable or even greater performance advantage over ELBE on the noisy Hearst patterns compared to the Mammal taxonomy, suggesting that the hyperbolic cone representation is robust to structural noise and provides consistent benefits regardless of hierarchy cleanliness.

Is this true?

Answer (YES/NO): NO